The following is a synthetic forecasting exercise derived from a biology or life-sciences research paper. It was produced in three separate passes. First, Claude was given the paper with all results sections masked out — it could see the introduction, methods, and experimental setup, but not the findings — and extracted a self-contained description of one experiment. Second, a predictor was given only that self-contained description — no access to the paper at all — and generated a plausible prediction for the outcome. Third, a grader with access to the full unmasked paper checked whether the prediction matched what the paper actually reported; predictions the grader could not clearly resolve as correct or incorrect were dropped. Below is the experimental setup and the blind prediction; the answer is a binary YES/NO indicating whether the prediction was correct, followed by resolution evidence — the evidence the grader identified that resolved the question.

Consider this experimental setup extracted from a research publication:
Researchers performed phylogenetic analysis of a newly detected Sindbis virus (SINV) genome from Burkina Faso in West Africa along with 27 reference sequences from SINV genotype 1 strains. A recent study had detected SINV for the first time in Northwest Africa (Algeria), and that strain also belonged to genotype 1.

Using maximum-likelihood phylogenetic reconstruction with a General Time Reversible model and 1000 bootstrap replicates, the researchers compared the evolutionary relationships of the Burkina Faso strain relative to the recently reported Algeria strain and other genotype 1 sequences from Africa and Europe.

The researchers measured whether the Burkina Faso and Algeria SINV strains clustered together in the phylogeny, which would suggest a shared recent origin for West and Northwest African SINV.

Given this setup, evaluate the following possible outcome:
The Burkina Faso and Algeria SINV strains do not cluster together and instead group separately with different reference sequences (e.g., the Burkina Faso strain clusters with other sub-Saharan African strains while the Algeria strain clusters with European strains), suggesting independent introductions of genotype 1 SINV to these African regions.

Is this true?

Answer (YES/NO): YES